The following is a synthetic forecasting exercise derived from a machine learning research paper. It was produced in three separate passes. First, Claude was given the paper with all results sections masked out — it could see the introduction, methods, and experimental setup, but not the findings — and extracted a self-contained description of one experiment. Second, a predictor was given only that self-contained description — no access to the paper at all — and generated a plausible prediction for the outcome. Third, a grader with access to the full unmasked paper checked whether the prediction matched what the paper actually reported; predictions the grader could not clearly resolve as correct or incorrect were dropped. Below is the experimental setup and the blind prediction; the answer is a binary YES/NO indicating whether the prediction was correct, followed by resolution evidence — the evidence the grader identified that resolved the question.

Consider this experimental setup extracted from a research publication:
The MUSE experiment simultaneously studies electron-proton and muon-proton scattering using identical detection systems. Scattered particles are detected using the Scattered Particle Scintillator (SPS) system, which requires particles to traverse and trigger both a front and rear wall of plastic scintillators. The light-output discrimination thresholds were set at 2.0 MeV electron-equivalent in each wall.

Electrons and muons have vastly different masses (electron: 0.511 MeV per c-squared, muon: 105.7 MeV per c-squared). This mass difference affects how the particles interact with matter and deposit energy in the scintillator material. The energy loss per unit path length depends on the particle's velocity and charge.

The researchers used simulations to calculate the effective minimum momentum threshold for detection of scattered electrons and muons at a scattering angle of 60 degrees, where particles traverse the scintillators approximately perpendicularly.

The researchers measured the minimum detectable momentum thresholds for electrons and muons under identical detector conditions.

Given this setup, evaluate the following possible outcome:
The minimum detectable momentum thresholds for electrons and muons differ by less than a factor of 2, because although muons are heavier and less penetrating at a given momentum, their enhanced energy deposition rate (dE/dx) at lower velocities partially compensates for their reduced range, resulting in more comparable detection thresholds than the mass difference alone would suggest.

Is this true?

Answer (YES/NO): NO